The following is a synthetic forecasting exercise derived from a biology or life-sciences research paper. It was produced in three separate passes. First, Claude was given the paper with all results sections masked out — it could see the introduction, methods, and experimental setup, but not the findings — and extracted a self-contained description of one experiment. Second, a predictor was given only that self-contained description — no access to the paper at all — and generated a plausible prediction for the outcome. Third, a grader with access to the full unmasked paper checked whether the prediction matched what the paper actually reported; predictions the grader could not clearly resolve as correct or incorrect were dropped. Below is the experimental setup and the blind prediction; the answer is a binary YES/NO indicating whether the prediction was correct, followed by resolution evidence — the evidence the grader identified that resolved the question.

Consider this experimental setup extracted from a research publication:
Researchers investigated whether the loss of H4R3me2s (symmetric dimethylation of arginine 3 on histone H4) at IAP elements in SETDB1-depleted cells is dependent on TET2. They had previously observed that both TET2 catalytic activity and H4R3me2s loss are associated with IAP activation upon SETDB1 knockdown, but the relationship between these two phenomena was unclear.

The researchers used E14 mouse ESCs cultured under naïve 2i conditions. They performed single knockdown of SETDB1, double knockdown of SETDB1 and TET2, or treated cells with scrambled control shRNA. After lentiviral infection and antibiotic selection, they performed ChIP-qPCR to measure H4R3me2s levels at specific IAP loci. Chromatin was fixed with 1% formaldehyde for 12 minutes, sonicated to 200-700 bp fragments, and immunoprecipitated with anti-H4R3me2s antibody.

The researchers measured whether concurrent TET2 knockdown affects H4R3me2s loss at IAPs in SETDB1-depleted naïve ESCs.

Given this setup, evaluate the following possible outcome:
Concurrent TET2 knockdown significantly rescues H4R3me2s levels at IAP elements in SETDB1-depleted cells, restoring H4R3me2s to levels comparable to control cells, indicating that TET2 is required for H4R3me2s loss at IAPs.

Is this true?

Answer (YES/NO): YES